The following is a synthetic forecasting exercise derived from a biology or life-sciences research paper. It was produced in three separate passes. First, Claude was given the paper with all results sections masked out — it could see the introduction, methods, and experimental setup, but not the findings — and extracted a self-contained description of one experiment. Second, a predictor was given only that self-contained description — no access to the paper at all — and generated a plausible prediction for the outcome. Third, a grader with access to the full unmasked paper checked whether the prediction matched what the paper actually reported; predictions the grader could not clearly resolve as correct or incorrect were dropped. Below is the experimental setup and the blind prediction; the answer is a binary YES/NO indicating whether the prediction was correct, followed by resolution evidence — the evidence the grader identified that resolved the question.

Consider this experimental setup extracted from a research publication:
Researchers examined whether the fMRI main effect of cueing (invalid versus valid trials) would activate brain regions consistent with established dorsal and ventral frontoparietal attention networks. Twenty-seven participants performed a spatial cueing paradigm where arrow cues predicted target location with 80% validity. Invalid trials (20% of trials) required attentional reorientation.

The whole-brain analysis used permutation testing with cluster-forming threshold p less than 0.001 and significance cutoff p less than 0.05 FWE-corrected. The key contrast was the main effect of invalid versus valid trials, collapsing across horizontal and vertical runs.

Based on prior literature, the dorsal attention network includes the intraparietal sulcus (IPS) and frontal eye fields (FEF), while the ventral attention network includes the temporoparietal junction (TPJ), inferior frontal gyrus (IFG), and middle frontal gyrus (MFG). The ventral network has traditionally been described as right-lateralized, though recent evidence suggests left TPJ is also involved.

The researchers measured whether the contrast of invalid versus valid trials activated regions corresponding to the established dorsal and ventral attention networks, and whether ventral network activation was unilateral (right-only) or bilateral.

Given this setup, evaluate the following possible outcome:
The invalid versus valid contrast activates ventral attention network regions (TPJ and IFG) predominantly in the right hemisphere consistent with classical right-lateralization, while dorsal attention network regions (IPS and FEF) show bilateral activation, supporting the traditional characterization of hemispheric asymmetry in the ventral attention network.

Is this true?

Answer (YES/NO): NO